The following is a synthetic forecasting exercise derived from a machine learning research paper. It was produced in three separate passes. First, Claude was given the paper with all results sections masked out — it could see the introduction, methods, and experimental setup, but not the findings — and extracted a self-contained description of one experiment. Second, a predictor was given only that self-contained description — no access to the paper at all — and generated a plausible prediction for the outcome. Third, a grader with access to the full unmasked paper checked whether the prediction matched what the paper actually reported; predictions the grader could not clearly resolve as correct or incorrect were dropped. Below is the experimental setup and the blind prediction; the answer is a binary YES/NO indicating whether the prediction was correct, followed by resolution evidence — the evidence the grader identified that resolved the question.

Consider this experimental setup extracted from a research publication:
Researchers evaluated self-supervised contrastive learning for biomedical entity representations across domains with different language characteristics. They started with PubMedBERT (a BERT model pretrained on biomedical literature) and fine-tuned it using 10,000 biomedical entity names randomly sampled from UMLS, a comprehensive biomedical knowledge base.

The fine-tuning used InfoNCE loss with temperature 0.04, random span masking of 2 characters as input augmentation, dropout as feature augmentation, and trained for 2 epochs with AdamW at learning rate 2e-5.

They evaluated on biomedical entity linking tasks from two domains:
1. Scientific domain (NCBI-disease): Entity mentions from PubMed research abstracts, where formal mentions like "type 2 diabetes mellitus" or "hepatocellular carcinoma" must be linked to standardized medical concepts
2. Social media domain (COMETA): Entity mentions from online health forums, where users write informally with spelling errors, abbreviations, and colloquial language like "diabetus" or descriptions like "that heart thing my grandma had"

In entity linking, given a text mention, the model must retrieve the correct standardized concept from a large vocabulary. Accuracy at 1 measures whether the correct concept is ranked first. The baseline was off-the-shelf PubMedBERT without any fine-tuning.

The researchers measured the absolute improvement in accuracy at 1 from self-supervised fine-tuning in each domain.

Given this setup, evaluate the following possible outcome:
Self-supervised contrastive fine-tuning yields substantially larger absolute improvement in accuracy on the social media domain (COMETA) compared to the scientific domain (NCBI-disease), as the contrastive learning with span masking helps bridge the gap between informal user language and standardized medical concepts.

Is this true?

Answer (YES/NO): NO